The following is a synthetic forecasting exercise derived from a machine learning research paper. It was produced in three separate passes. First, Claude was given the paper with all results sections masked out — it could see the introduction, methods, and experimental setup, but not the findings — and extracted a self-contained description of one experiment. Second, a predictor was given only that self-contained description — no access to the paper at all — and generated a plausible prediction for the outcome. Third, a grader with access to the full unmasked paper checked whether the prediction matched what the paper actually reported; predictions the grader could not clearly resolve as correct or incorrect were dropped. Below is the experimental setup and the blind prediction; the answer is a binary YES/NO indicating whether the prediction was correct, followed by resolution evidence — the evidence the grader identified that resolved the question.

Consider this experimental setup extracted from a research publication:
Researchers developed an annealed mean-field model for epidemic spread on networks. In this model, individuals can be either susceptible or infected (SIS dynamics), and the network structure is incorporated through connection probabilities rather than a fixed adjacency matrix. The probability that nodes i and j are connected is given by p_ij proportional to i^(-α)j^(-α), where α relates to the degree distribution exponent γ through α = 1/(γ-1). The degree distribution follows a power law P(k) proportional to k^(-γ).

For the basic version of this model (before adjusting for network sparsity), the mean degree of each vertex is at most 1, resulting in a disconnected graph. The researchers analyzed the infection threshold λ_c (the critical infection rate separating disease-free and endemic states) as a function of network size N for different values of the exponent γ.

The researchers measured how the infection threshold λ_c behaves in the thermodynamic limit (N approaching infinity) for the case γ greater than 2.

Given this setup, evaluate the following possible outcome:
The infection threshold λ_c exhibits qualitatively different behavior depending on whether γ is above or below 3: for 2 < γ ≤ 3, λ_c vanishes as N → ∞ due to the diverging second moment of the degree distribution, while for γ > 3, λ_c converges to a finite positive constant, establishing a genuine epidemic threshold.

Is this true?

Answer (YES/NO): NO